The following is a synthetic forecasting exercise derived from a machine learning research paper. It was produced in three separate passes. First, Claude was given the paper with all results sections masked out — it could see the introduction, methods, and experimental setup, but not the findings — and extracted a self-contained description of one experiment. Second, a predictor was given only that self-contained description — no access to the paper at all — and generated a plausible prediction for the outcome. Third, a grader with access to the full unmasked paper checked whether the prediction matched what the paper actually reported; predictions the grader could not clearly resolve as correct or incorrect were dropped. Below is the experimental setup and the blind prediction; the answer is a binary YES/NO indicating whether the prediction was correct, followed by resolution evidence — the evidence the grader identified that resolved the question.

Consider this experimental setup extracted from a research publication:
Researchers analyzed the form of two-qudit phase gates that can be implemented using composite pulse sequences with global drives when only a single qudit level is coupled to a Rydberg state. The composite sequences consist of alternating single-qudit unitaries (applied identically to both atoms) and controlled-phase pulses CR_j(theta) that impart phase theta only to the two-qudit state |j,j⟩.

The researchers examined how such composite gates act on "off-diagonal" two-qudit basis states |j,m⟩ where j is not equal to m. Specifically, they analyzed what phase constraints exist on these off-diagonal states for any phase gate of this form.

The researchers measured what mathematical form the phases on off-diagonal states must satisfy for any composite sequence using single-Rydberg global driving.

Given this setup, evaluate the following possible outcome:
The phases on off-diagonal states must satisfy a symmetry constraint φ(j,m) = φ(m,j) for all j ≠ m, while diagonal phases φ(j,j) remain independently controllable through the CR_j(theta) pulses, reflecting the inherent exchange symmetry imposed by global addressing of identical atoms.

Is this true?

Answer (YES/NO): NO